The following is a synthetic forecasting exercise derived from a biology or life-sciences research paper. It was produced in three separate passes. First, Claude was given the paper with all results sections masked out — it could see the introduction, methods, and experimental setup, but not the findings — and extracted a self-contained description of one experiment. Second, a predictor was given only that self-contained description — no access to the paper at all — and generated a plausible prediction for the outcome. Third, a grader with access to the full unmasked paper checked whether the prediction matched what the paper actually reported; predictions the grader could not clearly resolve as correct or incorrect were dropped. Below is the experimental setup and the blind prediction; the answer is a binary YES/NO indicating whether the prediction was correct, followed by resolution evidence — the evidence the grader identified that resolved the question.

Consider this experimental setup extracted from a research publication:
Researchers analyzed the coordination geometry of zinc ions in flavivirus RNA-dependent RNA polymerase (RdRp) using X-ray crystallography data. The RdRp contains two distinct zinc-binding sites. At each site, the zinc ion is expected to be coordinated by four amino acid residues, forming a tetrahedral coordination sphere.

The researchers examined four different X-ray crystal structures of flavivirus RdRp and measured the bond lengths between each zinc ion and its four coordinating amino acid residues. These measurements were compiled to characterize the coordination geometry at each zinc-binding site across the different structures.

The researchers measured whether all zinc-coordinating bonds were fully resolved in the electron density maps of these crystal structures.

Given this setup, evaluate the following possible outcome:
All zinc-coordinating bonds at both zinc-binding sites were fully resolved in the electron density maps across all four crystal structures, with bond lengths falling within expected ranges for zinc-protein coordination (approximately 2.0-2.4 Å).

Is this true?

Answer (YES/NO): NO